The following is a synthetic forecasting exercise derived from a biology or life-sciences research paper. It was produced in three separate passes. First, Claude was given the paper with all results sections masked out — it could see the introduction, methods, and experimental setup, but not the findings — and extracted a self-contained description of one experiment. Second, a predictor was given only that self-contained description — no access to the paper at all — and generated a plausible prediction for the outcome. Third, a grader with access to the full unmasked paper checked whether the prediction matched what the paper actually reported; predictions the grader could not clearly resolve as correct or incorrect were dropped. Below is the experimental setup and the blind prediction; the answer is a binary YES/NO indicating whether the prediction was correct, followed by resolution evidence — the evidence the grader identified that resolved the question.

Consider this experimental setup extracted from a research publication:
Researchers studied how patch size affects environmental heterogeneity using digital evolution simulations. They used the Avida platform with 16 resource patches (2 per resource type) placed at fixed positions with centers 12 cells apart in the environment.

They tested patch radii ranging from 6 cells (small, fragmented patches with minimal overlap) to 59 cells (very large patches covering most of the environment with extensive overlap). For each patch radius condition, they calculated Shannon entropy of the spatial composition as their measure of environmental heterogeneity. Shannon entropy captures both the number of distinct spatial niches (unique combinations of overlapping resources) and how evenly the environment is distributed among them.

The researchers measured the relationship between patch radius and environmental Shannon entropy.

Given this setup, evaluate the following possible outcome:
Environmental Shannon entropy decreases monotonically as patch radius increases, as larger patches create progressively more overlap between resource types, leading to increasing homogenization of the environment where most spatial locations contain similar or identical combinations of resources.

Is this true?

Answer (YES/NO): NO